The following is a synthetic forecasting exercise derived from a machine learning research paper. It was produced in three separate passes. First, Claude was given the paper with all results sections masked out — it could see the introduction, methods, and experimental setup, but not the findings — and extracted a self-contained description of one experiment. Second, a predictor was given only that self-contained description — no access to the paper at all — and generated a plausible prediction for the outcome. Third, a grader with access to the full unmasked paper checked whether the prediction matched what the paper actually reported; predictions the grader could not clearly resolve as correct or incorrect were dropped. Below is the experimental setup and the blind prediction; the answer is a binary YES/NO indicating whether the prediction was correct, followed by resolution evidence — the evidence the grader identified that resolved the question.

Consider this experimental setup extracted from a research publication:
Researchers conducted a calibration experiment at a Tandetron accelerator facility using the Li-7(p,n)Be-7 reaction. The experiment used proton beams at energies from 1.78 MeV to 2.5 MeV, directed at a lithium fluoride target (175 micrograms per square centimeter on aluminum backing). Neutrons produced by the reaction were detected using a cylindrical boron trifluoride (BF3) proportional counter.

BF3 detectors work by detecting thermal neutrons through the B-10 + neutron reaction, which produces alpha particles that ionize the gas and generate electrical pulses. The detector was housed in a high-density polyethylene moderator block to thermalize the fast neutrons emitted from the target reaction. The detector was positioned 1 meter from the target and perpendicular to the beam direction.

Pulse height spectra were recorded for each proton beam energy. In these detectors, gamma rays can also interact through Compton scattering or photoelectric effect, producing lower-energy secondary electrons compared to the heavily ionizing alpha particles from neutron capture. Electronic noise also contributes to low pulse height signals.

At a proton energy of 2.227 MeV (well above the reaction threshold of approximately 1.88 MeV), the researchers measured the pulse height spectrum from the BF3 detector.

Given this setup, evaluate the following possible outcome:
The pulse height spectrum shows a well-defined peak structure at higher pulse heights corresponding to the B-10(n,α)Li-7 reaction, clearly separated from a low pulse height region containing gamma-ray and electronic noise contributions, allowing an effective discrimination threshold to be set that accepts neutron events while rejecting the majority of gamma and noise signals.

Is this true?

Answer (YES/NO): NO